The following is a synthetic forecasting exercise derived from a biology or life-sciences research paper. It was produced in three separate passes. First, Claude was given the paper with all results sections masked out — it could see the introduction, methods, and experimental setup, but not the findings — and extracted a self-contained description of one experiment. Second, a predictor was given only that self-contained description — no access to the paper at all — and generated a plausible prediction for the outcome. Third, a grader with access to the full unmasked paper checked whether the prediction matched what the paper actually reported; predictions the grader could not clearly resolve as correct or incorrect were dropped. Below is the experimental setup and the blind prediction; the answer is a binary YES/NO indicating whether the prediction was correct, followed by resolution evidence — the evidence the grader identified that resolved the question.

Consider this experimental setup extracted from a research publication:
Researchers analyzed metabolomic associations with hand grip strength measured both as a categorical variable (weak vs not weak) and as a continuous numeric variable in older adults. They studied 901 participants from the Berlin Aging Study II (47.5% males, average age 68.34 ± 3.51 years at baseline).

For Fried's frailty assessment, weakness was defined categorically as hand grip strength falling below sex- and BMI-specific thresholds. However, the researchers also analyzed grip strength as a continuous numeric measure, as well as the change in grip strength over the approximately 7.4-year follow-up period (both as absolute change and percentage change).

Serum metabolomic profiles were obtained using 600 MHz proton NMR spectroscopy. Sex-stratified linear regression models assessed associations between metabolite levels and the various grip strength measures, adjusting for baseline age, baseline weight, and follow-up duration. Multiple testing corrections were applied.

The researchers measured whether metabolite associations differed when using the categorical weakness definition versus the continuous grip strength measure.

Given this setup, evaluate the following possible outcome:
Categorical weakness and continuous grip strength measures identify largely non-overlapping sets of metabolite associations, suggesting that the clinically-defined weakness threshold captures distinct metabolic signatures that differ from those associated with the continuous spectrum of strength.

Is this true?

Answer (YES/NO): NO